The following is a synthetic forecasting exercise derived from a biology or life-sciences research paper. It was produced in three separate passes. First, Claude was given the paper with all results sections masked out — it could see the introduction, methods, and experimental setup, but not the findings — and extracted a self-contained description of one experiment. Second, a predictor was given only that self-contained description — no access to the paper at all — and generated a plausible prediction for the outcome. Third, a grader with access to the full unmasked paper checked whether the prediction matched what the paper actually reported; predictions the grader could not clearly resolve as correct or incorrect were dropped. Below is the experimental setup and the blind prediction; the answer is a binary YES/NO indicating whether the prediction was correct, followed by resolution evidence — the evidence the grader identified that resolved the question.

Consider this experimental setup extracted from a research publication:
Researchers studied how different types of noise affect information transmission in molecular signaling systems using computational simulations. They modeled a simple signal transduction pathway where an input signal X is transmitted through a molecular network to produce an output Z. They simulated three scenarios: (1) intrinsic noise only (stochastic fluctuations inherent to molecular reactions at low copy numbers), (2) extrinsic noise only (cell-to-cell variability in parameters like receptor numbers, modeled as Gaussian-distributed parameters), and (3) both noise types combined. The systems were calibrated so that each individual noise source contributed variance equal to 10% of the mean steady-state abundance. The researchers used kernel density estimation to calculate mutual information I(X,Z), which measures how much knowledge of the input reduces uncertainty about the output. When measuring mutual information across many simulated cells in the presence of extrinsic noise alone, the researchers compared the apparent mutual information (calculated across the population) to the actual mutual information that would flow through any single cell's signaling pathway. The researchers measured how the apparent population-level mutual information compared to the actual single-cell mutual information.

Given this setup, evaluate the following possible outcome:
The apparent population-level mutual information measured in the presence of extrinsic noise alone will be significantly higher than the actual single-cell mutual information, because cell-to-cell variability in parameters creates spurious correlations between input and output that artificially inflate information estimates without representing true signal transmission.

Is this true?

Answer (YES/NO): YES